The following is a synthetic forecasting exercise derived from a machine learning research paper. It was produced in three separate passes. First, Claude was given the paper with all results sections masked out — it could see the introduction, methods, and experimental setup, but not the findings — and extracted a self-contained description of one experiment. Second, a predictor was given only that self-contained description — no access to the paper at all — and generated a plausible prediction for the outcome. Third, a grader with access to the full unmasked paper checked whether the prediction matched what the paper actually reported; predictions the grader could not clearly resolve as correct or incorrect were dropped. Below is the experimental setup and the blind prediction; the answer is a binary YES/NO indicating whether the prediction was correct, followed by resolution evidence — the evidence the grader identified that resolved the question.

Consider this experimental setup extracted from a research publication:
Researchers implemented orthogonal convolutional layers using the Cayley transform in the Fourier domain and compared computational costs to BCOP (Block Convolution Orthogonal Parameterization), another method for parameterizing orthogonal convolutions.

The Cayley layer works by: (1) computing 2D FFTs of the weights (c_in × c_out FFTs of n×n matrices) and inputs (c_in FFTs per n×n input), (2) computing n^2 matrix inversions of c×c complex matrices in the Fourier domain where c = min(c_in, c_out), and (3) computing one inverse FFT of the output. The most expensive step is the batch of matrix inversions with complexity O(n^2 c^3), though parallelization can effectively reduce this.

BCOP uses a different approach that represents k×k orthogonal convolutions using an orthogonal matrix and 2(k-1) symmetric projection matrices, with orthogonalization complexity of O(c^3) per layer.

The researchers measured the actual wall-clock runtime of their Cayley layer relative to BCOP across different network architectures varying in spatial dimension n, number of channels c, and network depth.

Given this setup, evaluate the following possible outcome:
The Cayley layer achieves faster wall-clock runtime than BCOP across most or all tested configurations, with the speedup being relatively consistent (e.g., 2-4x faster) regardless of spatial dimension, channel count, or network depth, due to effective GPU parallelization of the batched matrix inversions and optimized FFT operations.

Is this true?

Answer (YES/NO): NO